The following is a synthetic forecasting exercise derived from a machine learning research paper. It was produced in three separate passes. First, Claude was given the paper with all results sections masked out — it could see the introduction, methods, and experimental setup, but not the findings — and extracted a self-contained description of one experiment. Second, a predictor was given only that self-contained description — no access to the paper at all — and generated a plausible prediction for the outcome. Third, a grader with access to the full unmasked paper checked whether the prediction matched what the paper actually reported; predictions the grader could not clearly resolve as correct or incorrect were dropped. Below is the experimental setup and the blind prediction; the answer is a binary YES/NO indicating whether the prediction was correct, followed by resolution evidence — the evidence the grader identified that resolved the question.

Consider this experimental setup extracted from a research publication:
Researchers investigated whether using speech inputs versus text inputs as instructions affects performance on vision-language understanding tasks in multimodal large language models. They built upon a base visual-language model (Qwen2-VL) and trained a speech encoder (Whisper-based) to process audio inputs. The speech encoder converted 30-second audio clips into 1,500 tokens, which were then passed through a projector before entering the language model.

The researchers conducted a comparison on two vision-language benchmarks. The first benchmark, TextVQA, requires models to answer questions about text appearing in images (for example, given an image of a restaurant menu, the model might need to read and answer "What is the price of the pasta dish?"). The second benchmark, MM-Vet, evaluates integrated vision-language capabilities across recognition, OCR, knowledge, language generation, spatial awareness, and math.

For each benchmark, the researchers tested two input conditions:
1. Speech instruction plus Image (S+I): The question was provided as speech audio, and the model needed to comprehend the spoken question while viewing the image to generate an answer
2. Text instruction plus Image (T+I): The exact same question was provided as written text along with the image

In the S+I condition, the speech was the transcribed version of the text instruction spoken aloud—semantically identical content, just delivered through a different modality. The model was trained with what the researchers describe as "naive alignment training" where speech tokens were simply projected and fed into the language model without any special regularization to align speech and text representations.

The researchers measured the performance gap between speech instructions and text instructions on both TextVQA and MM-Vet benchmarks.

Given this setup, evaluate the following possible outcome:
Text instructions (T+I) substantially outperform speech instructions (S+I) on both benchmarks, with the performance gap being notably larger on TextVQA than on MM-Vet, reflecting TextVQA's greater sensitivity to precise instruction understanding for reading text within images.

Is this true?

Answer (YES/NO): NO